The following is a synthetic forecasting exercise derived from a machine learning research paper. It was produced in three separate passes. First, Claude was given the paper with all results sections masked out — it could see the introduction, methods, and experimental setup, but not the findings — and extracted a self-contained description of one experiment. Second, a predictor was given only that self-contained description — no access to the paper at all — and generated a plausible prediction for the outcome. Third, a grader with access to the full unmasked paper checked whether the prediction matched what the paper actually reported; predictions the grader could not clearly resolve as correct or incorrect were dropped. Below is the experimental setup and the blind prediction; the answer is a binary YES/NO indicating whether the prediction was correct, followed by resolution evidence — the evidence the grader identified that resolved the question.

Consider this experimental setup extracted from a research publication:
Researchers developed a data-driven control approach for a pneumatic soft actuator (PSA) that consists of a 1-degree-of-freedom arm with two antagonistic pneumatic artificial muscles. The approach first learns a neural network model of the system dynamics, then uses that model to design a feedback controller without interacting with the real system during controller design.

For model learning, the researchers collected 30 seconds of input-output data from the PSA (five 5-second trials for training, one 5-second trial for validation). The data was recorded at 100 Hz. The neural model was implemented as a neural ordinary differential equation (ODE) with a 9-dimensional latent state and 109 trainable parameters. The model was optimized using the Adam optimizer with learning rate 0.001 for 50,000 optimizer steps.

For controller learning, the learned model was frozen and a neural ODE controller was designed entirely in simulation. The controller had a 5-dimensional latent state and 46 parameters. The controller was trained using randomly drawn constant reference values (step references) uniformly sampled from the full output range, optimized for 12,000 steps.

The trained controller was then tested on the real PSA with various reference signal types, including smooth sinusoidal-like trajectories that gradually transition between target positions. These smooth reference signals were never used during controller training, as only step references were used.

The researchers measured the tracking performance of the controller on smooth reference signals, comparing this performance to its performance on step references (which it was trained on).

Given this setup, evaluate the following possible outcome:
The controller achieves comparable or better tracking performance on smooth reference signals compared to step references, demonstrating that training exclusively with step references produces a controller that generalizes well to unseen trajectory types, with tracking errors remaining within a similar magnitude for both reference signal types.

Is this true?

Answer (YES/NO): YES